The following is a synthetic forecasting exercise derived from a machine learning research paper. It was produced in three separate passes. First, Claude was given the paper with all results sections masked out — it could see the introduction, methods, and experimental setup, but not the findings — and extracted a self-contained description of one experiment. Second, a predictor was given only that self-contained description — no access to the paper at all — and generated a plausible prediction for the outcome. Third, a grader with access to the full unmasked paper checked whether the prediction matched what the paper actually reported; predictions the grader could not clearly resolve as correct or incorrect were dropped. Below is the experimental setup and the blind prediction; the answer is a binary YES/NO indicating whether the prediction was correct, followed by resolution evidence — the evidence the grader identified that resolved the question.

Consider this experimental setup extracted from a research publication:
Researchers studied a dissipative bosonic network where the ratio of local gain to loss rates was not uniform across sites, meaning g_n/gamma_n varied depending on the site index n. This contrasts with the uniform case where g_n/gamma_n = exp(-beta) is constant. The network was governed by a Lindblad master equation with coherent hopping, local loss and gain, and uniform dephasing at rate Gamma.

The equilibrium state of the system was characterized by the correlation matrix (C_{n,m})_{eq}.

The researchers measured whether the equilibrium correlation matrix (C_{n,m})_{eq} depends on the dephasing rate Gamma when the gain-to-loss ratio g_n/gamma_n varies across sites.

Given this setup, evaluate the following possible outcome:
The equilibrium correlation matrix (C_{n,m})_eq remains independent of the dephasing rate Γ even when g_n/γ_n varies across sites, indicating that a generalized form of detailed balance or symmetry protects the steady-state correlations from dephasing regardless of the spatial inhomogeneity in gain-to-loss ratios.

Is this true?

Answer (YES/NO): NO